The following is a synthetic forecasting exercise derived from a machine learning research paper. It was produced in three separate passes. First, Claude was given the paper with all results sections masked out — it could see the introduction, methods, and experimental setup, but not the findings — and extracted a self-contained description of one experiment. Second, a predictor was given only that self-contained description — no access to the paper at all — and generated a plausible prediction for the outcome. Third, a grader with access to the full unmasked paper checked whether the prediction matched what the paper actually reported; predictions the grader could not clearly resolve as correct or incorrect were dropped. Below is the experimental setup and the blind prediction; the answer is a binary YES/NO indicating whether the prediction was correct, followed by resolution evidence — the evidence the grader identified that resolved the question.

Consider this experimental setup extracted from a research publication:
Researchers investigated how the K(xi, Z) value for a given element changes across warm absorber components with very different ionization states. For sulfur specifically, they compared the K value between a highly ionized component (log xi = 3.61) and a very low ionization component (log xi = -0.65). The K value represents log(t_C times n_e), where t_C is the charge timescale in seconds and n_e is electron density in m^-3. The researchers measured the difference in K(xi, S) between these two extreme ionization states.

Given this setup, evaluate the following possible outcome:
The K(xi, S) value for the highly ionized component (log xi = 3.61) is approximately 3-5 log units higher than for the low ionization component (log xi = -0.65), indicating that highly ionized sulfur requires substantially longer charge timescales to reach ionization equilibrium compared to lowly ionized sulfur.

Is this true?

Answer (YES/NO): NO